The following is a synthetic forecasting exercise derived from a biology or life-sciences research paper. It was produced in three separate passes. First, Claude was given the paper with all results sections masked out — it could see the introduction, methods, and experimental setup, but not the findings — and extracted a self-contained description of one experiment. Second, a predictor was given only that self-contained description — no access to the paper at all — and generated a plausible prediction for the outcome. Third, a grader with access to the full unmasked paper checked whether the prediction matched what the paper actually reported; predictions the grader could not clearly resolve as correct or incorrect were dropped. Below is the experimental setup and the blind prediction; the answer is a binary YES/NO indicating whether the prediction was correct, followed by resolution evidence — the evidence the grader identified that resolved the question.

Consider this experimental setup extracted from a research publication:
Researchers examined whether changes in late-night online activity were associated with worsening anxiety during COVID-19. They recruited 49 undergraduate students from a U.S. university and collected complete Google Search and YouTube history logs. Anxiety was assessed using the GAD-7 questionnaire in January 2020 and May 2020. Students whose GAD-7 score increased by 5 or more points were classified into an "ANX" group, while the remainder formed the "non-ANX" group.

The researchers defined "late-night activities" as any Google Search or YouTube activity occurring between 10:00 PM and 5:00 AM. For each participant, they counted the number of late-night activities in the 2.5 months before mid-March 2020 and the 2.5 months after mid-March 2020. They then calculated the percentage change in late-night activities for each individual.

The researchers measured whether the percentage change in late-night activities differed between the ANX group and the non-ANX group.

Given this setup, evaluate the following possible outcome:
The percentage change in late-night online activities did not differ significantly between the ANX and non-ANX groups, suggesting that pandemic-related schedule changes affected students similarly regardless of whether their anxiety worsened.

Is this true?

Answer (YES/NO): NO